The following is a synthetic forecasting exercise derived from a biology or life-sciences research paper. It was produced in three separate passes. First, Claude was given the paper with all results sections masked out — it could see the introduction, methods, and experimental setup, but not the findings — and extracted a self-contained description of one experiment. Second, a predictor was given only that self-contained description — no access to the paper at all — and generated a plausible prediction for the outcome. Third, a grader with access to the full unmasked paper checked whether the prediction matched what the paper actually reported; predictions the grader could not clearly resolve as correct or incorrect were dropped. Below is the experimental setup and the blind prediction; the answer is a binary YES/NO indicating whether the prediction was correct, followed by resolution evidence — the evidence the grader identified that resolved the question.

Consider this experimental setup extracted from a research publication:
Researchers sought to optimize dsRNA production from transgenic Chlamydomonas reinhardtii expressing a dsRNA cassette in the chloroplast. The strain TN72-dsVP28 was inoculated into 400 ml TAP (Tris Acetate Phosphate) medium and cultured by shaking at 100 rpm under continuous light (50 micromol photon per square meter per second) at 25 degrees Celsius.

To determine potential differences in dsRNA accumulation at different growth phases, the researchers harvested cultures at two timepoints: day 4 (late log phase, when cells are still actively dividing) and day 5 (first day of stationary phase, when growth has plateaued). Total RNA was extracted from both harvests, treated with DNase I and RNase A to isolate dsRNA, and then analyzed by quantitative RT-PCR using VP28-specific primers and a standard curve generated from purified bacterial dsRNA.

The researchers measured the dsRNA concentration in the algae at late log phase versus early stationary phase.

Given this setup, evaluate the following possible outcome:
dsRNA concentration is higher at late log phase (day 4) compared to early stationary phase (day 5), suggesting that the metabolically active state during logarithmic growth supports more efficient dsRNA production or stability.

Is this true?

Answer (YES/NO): NO